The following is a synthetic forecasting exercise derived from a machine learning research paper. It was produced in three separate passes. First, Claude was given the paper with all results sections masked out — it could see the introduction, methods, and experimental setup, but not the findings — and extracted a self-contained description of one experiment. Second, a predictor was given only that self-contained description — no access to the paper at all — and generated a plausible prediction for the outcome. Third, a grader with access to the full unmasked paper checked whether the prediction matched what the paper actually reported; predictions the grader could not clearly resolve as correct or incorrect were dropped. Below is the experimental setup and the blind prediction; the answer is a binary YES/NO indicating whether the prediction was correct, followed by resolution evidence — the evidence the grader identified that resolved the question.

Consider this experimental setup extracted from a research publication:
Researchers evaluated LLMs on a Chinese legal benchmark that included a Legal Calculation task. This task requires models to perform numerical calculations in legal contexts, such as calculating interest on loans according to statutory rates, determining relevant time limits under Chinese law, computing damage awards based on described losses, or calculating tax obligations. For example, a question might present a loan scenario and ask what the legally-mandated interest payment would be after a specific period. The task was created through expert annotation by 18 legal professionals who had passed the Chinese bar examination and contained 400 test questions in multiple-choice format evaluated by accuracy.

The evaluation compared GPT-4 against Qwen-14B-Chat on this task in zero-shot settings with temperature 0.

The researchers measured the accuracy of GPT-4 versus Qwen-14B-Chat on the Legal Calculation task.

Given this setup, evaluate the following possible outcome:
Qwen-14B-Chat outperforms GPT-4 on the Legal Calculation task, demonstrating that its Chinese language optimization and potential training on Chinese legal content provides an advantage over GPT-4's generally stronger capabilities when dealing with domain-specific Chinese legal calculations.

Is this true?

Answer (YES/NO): NO